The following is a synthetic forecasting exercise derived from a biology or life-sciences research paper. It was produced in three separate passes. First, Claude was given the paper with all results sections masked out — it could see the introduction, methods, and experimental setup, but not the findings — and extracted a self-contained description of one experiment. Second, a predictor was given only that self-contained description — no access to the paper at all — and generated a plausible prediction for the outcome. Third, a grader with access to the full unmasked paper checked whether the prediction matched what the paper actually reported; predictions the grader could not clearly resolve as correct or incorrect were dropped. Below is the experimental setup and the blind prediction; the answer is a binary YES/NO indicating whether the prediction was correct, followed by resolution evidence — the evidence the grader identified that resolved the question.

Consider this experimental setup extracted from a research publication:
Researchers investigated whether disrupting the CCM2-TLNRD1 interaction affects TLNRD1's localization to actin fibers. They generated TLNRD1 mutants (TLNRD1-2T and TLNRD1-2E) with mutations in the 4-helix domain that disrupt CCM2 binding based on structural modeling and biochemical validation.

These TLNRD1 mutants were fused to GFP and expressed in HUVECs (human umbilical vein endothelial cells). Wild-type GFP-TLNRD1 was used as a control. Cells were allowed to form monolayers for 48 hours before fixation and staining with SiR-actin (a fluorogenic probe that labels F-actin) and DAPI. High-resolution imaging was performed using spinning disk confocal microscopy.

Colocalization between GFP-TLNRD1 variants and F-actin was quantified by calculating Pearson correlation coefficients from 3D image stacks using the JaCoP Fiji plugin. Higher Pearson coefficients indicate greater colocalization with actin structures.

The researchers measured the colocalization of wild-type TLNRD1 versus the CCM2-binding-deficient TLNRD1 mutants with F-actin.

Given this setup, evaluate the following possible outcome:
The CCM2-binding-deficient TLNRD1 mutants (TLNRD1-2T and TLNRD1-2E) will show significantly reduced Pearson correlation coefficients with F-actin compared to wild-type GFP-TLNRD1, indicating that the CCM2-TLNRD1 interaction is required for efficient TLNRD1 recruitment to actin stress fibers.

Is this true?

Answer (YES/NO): NO